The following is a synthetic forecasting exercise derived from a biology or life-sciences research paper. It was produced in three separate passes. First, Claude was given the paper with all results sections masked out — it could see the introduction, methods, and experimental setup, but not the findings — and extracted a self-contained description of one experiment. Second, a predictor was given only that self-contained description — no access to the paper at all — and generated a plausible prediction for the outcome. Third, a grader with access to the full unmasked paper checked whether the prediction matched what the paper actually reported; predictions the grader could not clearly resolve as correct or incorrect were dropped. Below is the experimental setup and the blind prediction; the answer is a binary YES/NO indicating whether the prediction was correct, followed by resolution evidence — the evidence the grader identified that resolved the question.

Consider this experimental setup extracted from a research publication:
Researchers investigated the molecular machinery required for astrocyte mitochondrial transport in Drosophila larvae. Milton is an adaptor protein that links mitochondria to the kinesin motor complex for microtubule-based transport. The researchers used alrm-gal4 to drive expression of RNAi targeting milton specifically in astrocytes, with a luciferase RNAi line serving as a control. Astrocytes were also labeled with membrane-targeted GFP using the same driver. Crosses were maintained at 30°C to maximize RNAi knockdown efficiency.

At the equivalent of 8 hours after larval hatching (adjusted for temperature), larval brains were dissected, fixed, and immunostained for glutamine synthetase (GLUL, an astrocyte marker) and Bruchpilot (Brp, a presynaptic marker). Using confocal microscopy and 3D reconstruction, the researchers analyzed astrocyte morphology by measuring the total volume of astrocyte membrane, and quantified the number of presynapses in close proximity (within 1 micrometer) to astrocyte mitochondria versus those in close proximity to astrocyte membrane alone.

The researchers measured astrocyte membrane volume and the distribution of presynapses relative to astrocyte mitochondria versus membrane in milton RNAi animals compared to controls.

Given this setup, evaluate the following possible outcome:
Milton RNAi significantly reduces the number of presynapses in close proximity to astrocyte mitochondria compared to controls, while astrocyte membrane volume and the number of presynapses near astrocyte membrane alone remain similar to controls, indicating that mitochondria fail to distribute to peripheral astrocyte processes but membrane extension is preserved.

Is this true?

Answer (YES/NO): YES